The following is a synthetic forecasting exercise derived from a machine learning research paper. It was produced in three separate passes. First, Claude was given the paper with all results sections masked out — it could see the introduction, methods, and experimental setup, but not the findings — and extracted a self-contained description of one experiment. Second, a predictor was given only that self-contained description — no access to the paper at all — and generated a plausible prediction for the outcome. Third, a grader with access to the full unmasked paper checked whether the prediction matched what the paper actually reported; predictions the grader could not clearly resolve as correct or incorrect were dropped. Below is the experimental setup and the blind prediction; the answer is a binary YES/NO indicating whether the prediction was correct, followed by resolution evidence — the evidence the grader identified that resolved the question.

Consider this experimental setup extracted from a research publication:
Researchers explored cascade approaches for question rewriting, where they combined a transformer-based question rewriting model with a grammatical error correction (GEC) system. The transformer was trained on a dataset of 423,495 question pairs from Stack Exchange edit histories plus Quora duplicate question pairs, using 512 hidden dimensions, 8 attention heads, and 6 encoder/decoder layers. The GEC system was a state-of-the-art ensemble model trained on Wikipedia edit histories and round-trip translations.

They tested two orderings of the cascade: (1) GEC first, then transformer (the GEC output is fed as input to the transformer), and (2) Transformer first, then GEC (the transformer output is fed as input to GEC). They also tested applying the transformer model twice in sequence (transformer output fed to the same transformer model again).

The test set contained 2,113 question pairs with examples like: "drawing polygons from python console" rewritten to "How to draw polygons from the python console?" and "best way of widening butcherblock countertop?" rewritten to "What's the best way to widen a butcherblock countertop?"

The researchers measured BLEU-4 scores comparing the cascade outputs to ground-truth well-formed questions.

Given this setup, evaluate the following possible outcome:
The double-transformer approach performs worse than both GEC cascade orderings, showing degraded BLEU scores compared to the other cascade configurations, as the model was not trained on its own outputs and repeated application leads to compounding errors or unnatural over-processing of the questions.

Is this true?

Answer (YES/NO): YES